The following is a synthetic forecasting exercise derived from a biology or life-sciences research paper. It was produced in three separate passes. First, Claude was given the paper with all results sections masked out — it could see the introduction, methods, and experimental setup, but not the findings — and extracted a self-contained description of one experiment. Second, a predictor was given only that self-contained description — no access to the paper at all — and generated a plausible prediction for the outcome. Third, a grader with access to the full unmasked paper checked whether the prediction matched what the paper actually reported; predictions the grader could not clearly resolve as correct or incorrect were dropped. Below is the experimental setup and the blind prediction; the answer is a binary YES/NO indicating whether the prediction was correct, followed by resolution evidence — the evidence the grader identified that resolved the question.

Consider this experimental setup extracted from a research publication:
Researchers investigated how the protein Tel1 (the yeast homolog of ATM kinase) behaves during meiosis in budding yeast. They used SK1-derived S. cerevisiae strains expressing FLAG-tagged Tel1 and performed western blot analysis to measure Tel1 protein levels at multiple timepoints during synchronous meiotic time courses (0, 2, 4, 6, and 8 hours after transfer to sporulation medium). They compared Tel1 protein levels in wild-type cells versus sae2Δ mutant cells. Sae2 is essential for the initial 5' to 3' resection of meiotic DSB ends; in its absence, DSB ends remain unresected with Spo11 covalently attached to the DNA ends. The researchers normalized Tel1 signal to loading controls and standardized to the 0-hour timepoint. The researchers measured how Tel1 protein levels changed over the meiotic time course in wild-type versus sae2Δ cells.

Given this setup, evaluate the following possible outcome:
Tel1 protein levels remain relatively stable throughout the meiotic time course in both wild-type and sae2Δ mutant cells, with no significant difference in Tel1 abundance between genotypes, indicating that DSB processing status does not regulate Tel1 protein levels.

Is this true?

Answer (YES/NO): NO